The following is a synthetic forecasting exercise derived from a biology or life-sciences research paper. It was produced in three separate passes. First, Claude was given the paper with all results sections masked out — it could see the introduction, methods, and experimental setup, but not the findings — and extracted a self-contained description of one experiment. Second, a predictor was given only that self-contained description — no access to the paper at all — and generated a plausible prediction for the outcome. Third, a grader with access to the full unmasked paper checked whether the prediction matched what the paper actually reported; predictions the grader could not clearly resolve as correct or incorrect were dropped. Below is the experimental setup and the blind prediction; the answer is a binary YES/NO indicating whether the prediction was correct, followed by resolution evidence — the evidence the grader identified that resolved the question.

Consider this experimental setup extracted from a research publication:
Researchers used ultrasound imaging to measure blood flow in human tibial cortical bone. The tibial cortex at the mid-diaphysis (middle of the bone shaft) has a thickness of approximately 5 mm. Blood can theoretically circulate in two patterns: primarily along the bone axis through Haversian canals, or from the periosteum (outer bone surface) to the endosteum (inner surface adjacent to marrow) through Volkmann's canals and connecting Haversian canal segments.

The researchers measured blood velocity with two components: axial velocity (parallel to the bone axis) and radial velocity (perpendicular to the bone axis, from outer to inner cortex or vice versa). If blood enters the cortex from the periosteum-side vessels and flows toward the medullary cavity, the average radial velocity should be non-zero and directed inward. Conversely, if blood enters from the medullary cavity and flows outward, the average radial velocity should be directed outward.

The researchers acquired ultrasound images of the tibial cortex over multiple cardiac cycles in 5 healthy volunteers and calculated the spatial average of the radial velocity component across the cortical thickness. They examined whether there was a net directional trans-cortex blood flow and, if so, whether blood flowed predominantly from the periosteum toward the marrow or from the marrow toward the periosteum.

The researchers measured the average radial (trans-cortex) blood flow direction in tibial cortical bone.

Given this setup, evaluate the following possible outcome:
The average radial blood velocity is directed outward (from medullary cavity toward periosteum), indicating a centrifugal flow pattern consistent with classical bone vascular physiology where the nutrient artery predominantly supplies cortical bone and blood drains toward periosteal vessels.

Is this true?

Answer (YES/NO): YES